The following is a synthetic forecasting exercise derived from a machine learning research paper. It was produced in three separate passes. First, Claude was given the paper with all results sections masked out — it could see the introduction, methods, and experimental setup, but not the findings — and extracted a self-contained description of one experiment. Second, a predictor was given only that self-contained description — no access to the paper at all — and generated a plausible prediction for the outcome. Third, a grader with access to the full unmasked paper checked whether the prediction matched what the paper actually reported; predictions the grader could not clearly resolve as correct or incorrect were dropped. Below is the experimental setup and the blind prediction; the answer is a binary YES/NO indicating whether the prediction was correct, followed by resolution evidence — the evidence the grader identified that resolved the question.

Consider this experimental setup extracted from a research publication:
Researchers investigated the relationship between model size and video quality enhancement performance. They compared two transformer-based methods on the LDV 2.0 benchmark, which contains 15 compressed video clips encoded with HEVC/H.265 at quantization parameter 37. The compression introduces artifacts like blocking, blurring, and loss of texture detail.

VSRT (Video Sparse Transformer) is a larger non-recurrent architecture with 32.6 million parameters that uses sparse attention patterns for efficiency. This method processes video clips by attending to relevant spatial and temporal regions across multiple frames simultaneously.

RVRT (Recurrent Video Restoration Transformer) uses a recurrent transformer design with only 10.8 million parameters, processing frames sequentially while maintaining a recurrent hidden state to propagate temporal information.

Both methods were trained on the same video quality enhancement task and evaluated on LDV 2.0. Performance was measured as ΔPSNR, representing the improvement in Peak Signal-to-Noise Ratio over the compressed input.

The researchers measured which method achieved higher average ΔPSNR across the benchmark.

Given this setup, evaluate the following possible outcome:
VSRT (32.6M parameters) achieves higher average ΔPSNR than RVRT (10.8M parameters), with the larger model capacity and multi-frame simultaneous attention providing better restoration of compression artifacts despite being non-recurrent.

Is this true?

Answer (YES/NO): NO